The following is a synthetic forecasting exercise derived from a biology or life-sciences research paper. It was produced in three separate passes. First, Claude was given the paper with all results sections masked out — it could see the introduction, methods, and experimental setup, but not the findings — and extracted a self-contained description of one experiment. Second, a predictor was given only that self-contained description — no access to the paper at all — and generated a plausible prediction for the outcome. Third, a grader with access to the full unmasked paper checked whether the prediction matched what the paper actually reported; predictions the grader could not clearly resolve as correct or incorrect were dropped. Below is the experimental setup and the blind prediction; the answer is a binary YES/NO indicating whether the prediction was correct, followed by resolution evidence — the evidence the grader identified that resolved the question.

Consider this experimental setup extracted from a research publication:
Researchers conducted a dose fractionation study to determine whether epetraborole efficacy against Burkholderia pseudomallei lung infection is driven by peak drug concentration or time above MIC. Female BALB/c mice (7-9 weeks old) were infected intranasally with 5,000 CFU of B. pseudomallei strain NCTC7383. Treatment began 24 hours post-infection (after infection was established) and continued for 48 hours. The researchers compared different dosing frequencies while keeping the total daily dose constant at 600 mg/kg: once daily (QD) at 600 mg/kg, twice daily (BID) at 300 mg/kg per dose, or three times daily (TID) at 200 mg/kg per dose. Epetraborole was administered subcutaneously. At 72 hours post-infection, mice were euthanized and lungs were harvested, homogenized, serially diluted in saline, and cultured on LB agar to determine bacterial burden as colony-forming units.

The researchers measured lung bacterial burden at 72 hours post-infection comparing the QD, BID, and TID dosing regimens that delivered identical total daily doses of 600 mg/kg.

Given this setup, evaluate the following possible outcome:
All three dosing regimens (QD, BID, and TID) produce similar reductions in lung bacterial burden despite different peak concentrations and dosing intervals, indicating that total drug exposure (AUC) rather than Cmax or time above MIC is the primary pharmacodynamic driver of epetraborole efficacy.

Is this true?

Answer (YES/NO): NO